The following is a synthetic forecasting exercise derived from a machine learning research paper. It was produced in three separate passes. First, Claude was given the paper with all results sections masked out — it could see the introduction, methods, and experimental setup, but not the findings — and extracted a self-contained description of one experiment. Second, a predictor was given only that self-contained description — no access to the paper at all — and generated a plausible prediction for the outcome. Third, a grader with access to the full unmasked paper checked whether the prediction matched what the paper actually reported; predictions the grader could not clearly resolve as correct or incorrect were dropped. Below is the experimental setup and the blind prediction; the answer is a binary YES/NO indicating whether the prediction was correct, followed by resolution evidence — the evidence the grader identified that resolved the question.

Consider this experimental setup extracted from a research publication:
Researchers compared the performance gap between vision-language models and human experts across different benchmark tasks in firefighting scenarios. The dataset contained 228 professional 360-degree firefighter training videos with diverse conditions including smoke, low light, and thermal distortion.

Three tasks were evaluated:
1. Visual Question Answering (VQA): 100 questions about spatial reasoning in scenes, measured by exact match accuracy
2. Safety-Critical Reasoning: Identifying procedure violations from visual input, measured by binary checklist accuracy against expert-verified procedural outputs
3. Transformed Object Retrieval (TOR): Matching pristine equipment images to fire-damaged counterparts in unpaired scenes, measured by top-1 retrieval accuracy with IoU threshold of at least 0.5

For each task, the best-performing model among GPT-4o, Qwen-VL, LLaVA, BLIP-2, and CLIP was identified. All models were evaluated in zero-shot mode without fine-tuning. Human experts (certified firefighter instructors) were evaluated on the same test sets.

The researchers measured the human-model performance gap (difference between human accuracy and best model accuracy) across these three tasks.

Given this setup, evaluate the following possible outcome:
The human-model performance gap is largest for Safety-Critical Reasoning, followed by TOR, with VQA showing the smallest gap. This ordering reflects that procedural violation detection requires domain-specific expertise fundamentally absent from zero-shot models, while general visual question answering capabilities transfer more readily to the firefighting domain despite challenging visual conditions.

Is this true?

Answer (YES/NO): YES